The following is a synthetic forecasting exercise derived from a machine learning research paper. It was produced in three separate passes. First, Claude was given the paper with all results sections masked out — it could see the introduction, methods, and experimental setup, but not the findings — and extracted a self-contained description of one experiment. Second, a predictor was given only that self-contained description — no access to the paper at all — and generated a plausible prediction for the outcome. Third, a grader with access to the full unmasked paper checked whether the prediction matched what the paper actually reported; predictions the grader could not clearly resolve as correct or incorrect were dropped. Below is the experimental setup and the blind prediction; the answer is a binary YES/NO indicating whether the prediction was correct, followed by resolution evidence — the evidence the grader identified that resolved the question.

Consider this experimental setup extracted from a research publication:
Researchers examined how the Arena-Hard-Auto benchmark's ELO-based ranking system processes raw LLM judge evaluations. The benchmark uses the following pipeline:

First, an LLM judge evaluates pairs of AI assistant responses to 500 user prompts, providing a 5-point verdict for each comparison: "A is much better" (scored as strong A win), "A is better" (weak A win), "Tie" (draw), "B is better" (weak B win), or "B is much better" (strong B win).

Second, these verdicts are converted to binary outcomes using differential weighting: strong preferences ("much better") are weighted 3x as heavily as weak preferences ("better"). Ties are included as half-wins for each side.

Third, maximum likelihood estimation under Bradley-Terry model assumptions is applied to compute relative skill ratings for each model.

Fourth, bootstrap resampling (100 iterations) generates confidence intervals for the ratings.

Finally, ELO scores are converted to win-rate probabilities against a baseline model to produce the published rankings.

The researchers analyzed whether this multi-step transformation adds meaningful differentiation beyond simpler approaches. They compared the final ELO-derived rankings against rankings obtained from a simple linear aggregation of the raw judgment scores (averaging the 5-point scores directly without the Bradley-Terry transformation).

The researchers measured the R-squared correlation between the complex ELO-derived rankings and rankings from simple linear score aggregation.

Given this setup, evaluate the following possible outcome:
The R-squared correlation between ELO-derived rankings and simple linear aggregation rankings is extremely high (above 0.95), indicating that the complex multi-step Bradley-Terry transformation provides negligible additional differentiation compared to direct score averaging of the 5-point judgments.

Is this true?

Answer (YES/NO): YES